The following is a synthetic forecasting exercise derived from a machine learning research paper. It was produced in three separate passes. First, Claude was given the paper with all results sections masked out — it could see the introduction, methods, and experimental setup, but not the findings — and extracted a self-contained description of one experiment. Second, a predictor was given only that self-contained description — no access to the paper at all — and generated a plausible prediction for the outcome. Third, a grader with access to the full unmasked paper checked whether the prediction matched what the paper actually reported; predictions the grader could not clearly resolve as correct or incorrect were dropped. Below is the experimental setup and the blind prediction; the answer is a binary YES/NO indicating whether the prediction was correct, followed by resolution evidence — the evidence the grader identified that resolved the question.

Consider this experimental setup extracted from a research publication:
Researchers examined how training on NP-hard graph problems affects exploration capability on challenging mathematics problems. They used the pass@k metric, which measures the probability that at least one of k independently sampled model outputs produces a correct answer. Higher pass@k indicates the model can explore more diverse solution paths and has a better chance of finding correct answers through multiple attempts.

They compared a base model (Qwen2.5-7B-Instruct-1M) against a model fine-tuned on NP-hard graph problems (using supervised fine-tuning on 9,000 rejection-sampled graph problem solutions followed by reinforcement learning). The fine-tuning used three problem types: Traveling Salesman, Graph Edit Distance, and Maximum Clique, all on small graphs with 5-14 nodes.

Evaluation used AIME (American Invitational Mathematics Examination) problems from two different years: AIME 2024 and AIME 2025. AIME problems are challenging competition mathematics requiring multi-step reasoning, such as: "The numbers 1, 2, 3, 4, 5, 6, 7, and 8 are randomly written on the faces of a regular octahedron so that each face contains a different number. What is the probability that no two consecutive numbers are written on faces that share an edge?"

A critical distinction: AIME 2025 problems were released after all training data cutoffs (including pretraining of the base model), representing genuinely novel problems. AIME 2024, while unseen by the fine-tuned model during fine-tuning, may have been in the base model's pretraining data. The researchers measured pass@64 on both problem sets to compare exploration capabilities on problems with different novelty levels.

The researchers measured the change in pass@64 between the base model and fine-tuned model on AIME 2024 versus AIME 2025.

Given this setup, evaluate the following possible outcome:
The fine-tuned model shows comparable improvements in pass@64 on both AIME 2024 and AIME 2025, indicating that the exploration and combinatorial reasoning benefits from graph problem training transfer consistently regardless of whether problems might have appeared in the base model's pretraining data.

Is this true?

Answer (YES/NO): NO